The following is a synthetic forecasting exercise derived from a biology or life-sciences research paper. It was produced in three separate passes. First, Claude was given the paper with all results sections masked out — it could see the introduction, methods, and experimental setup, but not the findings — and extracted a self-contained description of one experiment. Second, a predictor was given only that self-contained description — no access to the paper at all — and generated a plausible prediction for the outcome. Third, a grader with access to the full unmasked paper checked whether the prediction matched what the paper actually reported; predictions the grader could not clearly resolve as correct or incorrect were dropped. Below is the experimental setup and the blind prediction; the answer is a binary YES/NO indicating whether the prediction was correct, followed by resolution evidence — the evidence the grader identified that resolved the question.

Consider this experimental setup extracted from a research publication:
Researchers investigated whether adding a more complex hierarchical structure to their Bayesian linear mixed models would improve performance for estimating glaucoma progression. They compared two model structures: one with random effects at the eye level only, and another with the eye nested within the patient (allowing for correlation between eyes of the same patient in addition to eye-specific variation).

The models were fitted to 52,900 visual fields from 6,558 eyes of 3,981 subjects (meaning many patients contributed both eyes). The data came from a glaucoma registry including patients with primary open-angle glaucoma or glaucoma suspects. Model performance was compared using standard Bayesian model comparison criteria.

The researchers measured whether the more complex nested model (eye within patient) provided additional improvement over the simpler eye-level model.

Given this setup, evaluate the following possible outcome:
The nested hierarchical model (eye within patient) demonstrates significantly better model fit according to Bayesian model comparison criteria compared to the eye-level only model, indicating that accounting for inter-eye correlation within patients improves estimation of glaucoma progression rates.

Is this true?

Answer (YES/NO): NO